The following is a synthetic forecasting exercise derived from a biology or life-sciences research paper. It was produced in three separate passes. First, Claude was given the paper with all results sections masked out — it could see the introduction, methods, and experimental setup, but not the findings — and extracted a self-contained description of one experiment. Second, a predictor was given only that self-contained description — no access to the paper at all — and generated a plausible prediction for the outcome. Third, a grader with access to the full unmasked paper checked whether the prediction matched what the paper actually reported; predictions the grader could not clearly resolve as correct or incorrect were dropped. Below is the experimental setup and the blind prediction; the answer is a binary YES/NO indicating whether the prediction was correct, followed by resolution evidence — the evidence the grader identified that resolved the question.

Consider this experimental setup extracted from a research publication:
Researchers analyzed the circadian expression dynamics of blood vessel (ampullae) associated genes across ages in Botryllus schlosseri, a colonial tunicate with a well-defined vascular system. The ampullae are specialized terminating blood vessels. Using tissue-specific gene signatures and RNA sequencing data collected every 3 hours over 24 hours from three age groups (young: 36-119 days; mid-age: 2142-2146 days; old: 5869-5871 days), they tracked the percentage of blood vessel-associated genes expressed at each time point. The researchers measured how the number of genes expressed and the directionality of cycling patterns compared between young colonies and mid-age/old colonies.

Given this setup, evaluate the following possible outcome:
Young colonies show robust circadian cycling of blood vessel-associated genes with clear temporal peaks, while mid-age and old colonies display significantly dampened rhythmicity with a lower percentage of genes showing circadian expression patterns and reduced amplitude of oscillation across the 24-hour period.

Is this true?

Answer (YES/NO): NO